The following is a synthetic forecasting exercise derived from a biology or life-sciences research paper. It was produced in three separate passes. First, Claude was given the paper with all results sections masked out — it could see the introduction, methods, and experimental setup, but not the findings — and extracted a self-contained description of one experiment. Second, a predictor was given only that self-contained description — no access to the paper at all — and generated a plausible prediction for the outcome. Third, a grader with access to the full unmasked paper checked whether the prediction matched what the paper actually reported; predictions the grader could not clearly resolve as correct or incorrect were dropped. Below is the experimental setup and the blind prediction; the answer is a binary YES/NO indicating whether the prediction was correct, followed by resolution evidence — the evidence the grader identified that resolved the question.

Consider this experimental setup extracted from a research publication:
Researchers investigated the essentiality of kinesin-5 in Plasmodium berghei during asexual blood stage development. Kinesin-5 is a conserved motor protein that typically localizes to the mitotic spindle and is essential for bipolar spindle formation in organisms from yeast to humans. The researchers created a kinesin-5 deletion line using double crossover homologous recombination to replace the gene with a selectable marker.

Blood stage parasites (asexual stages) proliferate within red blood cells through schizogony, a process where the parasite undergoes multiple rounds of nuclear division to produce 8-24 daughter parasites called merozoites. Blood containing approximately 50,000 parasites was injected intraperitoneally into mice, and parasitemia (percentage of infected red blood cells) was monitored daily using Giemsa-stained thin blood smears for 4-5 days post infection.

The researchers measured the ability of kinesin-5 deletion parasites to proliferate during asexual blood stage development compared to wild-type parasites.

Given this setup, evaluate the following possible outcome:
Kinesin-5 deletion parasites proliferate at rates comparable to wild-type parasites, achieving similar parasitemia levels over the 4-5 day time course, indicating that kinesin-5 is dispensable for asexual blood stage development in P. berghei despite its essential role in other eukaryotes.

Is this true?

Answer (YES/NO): YES